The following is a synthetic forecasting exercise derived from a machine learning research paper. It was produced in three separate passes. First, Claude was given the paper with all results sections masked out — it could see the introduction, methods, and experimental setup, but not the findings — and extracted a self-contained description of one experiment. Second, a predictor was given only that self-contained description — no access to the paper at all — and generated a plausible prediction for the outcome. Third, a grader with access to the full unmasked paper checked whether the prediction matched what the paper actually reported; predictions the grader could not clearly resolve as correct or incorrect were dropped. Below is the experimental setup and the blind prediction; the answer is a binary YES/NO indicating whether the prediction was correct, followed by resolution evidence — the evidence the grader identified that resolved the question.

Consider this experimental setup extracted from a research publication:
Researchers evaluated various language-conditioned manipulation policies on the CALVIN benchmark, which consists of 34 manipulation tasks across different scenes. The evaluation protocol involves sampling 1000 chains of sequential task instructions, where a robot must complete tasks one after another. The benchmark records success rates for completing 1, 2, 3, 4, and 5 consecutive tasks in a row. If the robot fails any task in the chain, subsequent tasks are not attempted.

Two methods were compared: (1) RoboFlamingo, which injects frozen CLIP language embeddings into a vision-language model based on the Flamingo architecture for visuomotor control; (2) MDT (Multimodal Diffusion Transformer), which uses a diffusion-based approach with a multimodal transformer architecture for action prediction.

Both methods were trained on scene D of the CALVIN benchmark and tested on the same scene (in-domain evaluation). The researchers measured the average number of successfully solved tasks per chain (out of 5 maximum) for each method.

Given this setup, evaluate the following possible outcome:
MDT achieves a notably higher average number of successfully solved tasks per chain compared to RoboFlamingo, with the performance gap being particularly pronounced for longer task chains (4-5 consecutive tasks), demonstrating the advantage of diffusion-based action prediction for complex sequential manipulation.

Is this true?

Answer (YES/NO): YES